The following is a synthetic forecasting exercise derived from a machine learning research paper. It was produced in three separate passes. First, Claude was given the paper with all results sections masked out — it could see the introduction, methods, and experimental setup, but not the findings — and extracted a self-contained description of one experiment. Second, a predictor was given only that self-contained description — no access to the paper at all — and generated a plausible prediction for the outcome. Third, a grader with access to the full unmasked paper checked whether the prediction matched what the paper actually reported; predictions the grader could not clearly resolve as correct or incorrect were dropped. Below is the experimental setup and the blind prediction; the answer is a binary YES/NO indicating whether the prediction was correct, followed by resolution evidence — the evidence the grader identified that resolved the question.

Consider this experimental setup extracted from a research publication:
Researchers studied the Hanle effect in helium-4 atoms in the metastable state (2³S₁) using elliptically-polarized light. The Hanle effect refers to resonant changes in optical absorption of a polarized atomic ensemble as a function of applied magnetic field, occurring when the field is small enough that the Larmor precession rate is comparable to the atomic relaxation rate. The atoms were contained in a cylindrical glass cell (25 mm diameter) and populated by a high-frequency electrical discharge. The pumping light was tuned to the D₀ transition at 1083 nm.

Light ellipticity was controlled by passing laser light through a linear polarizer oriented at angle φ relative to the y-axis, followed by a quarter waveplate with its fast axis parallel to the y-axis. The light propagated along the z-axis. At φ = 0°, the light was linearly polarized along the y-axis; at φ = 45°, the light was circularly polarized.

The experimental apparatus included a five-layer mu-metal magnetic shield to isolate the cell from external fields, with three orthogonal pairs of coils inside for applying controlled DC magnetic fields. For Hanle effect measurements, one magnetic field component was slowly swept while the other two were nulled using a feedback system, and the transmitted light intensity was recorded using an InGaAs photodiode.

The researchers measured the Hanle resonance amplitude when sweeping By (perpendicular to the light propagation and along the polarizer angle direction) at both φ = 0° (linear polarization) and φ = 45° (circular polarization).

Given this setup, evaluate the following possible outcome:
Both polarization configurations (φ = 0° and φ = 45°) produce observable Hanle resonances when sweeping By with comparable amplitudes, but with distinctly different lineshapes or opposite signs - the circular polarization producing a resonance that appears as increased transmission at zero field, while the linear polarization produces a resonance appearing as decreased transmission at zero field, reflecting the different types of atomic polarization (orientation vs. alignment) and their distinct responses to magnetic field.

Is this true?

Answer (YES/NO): NO